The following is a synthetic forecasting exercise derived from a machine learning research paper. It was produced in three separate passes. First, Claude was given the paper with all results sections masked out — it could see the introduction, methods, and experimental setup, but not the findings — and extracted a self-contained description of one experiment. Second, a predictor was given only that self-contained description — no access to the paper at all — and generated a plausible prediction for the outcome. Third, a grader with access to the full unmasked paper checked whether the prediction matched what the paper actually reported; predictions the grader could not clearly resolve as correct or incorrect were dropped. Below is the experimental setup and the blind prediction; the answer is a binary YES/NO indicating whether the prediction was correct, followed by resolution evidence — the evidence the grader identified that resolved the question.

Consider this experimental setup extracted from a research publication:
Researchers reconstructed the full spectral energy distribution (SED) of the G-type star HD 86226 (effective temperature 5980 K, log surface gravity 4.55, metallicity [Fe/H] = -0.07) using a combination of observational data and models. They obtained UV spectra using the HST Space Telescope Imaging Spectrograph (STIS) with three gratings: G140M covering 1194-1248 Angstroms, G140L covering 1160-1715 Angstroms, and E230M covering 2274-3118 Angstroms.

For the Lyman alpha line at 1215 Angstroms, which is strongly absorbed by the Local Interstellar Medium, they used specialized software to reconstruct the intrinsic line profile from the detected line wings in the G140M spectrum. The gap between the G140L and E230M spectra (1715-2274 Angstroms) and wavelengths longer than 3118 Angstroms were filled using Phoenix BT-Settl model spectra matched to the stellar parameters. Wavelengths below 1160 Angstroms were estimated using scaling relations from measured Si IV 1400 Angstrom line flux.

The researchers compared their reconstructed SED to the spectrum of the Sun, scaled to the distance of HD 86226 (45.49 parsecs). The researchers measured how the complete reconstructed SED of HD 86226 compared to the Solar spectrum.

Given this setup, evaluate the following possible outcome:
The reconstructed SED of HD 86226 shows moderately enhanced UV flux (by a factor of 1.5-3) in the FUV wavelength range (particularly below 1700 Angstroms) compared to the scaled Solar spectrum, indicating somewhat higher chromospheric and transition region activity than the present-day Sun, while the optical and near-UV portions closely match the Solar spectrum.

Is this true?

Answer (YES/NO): NO